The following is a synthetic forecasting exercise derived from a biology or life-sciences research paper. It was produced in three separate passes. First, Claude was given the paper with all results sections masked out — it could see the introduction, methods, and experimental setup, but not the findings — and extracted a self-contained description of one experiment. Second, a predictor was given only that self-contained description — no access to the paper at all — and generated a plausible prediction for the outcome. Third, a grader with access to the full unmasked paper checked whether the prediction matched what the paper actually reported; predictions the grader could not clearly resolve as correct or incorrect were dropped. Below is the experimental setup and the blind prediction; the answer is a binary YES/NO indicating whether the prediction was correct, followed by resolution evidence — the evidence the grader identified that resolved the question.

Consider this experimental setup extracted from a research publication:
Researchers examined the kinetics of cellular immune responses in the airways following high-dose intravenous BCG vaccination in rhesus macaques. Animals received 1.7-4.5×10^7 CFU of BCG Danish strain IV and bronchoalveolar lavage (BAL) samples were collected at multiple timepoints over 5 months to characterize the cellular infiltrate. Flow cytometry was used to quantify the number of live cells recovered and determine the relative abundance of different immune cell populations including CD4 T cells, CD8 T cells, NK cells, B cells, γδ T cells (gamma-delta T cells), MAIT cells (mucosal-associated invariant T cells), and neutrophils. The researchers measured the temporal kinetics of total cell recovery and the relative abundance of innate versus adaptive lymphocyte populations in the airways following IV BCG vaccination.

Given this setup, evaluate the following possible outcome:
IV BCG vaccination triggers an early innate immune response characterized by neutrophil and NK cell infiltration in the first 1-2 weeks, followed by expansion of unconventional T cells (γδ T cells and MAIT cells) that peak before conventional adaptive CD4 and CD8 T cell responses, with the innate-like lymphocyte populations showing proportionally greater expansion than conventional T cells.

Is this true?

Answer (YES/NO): NO